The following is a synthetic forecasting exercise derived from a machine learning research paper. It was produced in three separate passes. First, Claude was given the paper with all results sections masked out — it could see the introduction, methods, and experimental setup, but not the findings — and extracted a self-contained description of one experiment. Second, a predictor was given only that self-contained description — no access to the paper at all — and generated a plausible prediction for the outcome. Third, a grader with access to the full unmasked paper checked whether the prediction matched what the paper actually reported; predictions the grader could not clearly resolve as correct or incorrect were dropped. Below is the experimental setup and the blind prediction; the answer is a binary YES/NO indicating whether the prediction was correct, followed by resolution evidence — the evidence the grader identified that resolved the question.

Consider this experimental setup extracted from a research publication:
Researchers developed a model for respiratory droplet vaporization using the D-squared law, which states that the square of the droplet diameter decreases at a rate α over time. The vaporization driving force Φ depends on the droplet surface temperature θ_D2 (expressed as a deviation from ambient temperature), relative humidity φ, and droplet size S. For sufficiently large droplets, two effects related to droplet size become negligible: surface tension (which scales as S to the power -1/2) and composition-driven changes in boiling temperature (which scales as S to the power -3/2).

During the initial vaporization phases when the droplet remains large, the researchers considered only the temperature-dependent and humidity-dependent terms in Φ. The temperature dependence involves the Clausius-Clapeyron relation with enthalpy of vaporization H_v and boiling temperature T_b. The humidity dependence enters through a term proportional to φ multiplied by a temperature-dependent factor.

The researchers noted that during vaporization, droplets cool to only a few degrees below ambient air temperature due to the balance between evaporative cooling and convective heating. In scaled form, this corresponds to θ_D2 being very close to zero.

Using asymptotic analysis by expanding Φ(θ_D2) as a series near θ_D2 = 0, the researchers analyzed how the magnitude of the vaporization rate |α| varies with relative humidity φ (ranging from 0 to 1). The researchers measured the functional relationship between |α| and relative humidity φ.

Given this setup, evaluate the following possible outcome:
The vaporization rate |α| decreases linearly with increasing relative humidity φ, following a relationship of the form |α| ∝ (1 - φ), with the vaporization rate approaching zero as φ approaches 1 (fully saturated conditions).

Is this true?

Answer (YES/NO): YES